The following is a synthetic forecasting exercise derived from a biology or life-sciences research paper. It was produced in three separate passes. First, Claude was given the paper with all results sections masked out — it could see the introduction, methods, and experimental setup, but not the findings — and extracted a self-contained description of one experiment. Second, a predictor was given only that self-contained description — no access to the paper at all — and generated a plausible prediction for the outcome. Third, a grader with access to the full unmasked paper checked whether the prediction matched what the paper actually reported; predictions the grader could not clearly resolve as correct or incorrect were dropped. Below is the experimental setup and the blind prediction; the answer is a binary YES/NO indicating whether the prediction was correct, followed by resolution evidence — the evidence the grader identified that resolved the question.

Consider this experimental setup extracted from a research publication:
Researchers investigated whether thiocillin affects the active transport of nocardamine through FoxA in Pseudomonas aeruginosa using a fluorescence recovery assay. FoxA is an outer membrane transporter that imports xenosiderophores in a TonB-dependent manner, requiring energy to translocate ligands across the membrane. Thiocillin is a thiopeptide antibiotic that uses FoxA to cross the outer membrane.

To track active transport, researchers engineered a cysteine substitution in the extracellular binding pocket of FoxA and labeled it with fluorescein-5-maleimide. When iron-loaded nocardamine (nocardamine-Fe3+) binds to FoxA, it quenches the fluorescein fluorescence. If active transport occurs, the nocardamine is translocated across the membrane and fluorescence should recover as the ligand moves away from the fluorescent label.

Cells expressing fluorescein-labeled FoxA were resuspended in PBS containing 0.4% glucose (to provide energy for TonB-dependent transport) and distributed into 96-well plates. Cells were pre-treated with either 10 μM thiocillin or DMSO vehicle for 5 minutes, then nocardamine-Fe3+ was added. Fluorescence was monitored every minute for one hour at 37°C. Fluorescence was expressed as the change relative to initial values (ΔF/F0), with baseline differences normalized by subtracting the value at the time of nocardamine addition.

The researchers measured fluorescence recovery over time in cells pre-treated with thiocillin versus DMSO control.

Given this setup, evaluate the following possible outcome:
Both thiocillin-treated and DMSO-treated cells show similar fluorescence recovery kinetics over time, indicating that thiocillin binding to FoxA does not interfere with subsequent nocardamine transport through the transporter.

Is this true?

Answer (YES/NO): NO